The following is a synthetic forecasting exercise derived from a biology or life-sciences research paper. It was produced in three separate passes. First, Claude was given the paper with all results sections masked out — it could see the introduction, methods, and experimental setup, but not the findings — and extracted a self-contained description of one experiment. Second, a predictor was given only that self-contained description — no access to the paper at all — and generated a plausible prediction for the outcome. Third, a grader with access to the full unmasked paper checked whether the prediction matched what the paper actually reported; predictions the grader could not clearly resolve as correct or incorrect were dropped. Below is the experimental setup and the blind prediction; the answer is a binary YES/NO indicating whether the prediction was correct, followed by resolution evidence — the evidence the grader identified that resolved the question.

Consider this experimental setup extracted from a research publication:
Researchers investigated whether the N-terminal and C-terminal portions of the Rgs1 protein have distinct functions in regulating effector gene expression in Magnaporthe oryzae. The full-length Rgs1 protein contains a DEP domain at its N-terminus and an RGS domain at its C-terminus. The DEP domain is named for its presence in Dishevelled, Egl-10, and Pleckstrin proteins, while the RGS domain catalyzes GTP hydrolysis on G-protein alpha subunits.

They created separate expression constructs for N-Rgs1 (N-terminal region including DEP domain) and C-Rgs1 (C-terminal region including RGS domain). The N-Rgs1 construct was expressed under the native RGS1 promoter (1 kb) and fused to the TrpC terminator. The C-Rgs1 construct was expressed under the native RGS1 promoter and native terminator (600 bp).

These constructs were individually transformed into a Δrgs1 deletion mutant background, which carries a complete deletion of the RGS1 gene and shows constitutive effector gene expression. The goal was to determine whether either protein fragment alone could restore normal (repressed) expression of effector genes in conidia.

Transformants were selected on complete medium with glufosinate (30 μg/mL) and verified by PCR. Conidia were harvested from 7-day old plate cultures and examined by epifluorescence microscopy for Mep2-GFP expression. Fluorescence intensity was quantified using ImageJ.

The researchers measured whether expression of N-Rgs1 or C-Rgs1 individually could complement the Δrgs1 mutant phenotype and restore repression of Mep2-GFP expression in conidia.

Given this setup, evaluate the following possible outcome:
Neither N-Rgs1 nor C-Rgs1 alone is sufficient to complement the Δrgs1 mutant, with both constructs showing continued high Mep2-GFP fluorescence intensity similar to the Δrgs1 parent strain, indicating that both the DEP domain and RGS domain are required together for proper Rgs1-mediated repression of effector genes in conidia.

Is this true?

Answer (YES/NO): NO